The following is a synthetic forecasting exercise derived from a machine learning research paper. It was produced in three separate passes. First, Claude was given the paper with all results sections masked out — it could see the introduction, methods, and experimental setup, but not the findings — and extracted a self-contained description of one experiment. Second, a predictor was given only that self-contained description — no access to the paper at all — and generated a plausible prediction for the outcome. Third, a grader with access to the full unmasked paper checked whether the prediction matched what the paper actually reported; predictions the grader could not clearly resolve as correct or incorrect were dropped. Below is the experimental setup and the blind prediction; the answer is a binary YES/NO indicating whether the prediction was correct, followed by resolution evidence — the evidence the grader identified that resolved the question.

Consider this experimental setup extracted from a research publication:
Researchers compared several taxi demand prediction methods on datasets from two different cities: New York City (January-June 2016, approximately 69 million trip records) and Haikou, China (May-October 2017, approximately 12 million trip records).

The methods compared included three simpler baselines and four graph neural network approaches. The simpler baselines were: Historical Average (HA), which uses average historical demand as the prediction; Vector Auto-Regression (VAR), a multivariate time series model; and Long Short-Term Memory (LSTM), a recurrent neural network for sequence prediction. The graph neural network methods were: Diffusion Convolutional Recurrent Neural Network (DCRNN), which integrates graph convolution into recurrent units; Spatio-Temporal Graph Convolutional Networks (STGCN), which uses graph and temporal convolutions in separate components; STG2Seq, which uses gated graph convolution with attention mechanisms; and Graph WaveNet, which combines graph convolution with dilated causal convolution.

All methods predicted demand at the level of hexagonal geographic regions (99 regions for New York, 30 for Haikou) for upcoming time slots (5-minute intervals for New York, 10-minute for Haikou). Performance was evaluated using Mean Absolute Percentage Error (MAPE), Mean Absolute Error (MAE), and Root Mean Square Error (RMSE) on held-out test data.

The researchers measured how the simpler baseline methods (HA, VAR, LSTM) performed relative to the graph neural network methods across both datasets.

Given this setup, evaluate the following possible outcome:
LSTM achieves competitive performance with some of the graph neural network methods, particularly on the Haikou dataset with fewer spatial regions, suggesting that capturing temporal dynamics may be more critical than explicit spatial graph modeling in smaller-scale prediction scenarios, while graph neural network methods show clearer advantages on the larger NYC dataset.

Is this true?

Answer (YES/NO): NO